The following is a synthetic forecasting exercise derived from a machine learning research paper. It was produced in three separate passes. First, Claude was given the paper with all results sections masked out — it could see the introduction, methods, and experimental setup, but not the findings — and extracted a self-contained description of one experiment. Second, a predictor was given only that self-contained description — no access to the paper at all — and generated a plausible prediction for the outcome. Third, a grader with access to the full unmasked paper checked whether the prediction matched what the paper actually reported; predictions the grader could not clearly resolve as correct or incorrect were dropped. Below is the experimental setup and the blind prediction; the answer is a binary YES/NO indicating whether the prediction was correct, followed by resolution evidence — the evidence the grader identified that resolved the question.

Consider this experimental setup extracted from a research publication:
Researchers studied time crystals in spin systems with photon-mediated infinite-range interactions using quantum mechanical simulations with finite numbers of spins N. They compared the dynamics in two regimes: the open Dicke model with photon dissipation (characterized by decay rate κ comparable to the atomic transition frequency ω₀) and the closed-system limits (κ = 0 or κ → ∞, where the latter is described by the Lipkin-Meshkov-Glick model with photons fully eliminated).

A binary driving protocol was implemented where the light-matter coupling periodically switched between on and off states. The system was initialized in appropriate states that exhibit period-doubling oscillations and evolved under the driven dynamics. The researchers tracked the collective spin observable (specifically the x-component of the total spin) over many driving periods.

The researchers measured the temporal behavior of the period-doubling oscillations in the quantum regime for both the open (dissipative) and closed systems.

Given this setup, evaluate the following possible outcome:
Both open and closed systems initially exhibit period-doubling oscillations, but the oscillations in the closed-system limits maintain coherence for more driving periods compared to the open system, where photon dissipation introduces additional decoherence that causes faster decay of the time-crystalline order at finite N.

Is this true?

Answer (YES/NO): YES